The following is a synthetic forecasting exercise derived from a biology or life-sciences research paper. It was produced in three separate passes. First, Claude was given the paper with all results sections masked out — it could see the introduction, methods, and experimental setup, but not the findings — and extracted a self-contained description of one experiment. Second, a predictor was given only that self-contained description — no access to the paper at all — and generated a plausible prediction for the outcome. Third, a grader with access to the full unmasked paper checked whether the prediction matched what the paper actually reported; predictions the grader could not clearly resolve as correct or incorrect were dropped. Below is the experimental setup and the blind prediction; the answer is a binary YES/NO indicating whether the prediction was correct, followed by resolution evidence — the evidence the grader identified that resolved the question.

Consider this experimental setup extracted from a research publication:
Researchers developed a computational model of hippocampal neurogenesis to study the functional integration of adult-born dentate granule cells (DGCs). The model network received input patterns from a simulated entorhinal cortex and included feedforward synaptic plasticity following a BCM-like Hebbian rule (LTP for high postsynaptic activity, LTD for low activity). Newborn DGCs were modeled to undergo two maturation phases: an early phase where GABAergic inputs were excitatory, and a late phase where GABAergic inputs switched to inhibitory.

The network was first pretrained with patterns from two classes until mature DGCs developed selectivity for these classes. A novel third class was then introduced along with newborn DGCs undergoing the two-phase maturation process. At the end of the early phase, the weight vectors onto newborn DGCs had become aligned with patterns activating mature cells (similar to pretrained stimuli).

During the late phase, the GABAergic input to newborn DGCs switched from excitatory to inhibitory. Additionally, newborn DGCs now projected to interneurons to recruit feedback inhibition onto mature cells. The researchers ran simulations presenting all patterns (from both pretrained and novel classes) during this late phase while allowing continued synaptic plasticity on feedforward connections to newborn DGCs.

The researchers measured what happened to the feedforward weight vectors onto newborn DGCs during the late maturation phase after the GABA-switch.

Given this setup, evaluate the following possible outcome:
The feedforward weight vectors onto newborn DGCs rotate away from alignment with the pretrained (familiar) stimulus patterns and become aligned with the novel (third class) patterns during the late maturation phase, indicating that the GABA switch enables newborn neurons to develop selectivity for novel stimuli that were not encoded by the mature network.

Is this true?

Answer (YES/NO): YES